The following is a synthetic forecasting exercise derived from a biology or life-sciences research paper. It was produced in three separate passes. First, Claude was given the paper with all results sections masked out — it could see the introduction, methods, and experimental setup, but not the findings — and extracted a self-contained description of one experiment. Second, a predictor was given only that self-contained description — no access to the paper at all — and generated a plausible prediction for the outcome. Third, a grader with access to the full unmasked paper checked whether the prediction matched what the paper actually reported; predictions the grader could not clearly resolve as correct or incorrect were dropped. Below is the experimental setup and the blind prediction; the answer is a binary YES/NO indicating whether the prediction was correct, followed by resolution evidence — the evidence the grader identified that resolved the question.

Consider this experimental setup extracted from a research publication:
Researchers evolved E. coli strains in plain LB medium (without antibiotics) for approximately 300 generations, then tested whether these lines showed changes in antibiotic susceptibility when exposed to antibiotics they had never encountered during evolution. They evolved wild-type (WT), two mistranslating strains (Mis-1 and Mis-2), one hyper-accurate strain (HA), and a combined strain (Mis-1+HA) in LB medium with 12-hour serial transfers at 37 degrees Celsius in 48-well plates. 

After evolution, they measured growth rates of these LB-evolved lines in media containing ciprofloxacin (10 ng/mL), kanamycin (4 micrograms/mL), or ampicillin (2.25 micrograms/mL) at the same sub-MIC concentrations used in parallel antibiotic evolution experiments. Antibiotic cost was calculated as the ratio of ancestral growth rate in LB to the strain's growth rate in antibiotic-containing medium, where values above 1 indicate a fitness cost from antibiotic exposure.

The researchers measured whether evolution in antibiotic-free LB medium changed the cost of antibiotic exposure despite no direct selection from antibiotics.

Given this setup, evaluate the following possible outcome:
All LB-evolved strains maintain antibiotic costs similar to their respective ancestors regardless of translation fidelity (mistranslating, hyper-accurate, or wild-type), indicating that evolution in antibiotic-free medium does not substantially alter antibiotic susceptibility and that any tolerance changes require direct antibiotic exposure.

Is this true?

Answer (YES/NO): NO